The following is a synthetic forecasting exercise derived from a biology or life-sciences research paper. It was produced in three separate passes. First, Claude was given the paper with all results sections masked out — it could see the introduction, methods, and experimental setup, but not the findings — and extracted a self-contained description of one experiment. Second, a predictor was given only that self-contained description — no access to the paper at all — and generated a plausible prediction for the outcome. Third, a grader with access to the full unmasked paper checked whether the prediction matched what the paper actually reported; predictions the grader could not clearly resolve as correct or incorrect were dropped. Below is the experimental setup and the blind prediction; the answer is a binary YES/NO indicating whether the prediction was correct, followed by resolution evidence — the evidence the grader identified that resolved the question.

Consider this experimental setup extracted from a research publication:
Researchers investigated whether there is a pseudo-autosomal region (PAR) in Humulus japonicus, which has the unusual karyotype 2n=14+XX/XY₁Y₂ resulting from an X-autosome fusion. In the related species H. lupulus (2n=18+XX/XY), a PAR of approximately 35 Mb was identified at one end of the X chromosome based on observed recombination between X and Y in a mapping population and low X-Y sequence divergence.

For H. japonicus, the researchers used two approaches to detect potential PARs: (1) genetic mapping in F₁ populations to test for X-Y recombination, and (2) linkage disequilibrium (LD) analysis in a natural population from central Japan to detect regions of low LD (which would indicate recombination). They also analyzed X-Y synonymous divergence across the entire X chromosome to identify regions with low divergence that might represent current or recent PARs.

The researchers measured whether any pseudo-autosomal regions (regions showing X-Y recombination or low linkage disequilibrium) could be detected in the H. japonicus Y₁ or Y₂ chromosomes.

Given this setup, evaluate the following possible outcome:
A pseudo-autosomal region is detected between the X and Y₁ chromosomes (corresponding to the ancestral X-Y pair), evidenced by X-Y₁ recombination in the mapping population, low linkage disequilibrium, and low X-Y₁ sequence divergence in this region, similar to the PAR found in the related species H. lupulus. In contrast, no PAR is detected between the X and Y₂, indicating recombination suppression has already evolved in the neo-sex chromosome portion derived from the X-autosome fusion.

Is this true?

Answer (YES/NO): NO